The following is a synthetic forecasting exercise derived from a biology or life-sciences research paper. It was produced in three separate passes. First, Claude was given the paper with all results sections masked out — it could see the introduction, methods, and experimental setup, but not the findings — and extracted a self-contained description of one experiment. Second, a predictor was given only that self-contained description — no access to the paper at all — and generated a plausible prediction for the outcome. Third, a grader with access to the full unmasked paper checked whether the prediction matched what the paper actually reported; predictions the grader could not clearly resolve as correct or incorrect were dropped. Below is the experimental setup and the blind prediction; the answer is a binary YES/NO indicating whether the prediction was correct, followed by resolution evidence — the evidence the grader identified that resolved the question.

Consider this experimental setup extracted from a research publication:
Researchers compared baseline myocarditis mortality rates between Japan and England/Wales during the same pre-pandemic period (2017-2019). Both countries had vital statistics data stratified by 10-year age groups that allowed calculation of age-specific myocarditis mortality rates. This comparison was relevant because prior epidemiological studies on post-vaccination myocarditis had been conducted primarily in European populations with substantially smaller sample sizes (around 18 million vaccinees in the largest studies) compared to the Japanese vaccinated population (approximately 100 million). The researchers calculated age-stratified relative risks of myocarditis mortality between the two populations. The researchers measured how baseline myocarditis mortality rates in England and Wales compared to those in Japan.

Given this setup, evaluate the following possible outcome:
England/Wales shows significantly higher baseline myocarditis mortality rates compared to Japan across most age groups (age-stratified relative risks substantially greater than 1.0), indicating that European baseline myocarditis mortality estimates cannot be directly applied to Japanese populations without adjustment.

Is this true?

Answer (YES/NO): NO